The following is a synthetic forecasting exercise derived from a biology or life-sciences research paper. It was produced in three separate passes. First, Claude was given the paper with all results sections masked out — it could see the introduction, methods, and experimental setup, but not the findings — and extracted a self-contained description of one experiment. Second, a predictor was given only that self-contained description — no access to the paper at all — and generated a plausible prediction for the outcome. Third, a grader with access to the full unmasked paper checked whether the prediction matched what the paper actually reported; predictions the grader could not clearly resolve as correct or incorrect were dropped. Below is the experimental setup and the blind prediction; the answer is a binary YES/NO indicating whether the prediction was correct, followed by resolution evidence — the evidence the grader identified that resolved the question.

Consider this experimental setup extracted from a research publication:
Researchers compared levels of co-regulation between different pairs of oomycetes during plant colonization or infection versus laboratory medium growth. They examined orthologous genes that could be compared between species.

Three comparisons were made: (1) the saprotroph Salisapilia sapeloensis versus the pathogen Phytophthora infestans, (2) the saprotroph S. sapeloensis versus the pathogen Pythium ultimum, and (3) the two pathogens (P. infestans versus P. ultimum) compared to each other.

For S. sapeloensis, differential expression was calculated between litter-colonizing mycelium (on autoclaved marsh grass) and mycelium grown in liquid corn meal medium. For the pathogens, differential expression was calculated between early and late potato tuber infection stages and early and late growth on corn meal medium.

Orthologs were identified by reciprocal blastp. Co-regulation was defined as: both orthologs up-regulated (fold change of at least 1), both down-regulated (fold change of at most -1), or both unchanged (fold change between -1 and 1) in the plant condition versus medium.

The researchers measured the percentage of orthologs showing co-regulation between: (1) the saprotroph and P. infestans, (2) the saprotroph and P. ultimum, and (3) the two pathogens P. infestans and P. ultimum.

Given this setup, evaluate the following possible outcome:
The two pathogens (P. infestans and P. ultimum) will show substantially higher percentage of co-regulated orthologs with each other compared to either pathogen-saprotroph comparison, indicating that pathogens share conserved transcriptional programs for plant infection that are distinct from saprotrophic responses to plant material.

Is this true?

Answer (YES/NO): YES